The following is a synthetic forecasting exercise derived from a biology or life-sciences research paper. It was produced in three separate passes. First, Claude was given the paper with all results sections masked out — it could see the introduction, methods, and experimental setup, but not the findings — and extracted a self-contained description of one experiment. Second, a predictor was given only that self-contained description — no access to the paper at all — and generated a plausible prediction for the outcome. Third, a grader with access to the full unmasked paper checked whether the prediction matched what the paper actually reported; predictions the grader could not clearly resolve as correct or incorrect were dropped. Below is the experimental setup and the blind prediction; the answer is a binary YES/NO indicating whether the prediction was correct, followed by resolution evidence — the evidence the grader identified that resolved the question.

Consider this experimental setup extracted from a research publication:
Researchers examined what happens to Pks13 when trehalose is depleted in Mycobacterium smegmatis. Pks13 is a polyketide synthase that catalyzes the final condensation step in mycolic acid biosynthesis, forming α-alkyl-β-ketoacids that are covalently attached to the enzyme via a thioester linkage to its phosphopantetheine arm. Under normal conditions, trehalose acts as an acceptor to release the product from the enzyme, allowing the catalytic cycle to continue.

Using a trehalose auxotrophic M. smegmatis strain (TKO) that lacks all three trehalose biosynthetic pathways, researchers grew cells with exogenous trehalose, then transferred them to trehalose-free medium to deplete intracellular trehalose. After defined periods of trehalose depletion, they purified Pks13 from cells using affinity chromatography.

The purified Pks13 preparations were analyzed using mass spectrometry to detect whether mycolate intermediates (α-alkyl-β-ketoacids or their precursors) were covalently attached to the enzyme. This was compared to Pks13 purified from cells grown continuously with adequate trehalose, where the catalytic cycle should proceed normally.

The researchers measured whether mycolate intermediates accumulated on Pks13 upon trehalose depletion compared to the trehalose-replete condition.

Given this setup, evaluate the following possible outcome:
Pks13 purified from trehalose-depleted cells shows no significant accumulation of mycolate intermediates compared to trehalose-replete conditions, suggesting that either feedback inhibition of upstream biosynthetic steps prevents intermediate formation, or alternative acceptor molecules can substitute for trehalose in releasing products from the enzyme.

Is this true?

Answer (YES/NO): NO